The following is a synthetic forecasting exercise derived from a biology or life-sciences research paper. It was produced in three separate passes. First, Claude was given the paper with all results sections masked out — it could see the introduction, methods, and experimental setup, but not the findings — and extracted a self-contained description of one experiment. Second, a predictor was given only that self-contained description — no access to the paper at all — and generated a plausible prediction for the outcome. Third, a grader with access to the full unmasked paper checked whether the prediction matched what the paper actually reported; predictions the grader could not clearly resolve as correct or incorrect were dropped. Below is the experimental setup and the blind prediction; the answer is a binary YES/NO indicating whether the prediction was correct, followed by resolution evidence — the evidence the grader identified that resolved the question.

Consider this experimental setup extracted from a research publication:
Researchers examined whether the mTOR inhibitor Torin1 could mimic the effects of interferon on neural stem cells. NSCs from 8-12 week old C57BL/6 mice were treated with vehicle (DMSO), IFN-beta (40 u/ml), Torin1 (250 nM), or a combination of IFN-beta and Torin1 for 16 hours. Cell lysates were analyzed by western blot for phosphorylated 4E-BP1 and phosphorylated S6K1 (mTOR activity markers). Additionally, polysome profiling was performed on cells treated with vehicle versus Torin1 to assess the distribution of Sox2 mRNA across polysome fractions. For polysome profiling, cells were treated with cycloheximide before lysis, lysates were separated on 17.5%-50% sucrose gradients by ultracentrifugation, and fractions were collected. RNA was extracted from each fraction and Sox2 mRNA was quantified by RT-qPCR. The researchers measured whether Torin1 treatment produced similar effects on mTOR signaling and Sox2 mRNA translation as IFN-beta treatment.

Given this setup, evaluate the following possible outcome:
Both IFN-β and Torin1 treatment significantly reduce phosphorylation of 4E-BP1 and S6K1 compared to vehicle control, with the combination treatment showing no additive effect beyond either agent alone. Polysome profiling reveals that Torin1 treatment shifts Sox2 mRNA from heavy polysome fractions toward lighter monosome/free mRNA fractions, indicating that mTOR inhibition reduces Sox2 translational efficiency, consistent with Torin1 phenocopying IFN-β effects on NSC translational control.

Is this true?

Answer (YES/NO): NO